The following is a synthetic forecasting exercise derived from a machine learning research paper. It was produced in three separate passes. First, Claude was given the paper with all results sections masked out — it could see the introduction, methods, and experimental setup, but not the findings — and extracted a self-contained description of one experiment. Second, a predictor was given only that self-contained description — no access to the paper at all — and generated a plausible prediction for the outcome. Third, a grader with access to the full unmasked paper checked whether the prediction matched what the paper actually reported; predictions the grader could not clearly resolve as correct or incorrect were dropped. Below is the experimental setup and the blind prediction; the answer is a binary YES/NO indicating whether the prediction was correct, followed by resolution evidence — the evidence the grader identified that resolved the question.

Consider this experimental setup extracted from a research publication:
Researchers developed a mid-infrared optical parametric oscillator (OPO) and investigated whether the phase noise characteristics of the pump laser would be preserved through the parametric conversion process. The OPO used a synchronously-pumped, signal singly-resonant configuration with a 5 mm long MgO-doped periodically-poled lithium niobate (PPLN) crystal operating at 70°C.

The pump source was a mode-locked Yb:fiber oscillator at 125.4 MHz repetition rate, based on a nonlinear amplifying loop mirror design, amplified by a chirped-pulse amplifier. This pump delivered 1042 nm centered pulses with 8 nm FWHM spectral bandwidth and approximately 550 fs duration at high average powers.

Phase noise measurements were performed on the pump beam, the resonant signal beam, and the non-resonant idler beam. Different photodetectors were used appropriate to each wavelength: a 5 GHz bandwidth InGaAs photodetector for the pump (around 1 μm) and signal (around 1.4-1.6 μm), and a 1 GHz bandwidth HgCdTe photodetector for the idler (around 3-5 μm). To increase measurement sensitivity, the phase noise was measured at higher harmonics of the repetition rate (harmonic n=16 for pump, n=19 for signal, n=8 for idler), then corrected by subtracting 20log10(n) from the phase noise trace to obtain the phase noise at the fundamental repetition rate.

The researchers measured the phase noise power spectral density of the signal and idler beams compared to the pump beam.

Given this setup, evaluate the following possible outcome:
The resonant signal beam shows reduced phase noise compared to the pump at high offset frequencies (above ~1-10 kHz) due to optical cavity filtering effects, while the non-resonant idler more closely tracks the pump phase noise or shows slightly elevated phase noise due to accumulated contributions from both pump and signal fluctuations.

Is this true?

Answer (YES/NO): NO